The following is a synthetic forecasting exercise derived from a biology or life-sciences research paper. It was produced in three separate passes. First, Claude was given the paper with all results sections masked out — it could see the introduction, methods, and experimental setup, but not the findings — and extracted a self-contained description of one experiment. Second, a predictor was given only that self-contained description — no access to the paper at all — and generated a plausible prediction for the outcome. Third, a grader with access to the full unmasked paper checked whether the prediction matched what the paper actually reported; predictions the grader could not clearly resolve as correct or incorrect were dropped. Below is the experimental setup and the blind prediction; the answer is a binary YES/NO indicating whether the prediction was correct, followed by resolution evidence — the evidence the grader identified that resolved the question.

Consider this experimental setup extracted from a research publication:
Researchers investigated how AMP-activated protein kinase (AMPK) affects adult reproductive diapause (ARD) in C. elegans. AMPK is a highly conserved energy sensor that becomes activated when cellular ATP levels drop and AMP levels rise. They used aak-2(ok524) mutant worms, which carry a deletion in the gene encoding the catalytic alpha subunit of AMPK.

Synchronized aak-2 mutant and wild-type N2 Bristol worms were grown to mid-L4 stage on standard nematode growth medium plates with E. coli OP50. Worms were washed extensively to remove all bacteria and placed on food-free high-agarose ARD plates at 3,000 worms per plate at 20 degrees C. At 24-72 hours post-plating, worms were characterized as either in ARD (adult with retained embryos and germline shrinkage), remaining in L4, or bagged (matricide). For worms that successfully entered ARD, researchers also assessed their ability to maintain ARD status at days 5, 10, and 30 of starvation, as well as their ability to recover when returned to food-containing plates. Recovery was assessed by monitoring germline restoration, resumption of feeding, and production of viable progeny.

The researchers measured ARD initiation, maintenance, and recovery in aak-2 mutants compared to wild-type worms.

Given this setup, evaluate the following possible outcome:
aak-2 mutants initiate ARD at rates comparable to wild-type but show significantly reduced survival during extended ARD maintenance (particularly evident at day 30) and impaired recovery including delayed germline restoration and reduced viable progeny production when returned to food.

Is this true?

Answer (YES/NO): NO